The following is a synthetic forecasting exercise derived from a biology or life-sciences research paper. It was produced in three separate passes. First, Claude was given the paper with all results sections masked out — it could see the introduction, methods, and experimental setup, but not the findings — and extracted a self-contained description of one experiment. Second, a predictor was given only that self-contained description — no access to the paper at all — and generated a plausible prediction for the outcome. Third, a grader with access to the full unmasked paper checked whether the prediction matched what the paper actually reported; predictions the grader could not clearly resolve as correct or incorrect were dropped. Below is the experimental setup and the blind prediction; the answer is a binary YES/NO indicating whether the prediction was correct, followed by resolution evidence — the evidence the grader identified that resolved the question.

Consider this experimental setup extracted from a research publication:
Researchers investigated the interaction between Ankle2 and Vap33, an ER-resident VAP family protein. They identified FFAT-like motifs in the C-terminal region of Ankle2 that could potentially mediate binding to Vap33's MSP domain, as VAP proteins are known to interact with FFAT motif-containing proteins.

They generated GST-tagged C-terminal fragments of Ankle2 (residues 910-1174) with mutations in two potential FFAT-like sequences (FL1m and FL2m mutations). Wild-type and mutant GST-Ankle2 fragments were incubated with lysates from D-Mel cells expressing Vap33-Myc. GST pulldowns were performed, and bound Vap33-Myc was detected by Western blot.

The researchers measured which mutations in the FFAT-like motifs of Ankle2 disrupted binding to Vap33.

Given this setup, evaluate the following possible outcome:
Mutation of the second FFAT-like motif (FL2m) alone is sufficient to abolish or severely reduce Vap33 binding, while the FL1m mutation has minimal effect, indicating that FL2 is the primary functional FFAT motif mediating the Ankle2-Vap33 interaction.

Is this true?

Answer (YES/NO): NO